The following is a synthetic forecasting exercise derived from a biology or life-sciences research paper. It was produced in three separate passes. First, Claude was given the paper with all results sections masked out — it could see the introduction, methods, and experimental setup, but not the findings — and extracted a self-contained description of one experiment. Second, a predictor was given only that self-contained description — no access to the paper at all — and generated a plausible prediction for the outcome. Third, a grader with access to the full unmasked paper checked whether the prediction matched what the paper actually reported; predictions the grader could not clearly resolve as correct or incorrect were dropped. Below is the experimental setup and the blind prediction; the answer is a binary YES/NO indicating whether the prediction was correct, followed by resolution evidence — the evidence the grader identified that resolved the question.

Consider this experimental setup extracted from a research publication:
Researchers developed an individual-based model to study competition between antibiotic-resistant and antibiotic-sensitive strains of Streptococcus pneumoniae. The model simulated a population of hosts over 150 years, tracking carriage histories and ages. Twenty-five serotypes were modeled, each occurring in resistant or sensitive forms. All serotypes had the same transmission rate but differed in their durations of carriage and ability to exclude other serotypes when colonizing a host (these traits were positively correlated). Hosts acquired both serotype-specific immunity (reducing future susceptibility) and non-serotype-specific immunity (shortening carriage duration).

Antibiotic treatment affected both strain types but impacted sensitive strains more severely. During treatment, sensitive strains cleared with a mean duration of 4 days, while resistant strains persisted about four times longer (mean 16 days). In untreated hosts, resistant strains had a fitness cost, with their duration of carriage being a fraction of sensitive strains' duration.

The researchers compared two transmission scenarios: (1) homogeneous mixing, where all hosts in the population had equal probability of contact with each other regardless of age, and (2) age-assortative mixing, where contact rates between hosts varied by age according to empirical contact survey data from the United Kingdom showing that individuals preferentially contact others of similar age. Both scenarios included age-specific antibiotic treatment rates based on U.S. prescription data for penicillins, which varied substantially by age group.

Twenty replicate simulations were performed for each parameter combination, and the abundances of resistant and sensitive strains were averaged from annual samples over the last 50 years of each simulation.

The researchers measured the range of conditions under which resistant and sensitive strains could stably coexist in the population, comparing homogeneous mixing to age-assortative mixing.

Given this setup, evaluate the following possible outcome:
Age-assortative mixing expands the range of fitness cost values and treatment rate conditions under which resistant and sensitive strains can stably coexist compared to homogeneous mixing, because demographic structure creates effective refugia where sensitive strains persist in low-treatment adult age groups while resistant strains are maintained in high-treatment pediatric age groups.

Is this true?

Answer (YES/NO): NO